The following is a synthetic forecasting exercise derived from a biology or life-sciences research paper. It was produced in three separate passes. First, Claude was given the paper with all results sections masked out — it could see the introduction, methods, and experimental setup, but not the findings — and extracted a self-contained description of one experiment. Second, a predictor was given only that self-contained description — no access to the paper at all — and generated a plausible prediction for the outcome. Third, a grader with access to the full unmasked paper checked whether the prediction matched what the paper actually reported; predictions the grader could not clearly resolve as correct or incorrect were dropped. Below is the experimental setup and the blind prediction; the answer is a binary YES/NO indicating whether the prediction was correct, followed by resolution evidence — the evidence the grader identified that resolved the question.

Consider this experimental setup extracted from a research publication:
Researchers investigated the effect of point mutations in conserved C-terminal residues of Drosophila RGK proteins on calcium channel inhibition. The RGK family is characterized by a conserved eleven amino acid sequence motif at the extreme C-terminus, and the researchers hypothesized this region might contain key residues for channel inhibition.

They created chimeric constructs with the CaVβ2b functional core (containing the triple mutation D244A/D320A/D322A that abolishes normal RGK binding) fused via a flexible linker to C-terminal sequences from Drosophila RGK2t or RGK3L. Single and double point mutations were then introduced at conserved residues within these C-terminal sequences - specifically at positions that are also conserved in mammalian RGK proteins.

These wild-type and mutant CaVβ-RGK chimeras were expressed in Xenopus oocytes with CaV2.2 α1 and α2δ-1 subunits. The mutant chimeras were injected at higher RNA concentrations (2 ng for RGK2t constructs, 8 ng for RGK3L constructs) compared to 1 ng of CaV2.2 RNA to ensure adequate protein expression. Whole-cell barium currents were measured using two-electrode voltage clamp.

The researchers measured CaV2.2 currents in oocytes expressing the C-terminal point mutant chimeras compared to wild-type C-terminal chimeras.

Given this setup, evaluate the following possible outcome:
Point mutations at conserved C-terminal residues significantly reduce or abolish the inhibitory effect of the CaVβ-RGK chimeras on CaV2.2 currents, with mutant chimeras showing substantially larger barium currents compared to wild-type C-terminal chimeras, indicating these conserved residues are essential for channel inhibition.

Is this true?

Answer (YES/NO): NO